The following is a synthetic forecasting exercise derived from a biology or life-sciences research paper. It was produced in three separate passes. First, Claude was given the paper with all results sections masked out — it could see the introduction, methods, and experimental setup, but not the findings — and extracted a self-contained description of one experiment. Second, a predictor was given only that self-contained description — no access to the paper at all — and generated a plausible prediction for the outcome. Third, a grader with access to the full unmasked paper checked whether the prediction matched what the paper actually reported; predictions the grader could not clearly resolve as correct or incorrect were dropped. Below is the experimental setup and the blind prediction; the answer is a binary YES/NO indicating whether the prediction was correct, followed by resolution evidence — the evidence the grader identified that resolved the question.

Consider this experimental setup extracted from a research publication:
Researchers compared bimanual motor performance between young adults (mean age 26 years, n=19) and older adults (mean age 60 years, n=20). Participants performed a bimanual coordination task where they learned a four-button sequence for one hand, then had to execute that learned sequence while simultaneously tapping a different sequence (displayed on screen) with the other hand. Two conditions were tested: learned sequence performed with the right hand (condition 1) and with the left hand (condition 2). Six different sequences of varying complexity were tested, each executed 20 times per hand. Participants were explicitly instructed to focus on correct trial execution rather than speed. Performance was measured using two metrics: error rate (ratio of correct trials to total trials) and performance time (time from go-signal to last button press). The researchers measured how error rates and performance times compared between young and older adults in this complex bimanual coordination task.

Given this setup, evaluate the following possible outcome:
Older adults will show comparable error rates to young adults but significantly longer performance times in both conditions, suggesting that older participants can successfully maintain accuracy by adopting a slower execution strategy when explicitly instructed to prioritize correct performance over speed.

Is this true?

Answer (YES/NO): YES